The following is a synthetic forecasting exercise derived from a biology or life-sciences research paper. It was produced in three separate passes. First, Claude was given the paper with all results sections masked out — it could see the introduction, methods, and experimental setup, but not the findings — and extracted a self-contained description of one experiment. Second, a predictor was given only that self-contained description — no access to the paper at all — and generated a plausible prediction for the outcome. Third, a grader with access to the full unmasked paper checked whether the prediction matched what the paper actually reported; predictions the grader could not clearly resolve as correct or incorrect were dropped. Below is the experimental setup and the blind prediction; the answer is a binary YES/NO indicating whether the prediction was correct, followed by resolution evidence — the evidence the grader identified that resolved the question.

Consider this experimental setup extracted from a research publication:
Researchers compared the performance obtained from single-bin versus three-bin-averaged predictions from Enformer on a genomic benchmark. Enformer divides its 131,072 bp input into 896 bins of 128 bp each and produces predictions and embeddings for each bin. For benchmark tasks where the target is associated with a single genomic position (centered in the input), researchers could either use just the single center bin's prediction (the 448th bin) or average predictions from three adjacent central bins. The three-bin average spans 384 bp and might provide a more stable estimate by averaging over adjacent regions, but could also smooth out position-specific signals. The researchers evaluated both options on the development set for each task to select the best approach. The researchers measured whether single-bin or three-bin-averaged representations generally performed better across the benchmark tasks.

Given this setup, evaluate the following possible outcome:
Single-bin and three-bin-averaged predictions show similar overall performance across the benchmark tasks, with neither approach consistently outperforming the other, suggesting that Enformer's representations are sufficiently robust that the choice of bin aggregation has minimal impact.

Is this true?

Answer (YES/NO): NO